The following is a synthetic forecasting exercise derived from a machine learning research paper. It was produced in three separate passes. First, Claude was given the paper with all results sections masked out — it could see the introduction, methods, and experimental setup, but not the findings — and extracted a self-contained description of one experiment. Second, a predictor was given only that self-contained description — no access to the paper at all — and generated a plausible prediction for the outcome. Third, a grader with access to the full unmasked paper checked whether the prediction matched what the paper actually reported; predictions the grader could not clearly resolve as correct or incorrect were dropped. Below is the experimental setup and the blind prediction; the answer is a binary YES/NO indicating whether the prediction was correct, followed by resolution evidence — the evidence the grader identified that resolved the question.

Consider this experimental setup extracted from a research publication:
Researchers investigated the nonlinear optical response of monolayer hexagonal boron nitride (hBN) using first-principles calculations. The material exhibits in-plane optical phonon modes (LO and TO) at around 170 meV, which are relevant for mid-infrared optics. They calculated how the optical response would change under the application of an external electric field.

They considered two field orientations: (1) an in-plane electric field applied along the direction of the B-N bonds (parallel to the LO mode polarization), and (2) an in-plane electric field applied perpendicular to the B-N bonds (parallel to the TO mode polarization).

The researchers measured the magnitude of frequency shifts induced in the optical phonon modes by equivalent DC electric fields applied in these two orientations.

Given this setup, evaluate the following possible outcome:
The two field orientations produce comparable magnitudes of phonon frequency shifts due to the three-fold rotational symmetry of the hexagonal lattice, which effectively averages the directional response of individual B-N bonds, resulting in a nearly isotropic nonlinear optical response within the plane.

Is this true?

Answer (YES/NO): NO